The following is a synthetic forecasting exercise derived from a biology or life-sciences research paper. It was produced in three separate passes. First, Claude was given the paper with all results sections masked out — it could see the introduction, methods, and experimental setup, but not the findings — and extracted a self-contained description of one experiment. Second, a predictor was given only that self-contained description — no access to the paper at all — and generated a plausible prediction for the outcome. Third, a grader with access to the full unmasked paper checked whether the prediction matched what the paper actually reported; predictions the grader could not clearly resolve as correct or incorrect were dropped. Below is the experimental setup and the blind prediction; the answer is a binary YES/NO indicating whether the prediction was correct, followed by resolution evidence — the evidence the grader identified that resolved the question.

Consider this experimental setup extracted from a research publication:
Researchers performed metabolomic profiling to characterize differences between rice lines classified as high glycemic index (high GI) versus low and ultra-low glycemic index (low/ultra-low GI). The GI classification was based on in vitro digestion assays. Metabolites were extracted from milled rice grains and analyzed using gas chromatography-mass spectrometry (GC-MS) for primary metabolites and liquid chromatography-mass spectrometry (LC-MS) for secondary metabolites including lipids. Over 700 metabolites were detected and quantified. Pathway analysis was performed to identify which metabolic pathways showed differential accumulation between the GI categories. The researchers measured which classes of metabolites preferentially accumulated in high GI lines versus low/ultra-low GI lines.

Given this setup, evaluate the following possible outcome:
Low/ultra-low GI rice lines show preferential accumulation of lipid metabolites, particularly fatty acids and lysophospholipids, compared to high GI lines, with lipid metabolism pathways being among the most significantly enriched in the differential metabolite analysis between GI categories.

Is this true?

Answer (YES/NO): NO